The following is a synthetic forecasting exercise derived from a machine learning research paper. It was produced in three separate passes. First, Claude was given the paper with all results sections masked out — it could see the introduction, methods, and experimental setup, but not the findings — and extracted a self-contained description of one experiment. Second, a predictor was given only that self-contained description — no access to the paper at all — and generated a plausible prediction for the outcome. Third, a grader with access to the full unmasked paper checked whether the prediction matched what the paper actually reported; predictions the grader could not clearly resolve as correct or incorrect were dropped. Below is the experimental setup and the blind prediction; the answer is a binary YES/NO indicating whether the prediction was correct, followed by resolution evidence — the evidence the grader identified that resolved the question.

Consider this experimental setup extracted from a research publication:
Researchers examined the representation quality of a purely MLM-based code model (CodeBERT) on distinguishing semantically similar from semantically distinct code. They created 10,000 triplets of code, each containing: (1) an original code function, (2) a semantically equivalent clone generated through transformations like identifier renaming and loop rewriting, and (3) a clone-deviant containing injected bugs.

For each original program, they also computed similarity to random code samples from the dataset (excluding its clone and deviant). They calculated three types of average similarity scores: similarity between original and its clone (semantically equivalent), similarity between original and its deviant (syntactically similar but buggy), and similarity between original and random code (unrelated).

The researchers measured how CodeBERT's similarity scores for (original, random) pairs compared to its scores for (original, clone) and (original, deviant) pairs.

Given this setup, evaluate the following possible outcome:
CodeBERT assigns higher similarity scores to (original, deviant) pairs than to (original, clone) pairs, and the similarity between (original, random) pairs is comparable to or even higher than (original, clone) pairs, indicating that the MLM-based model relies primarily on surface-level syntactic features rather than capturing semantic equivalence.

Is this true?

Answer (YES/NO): YES